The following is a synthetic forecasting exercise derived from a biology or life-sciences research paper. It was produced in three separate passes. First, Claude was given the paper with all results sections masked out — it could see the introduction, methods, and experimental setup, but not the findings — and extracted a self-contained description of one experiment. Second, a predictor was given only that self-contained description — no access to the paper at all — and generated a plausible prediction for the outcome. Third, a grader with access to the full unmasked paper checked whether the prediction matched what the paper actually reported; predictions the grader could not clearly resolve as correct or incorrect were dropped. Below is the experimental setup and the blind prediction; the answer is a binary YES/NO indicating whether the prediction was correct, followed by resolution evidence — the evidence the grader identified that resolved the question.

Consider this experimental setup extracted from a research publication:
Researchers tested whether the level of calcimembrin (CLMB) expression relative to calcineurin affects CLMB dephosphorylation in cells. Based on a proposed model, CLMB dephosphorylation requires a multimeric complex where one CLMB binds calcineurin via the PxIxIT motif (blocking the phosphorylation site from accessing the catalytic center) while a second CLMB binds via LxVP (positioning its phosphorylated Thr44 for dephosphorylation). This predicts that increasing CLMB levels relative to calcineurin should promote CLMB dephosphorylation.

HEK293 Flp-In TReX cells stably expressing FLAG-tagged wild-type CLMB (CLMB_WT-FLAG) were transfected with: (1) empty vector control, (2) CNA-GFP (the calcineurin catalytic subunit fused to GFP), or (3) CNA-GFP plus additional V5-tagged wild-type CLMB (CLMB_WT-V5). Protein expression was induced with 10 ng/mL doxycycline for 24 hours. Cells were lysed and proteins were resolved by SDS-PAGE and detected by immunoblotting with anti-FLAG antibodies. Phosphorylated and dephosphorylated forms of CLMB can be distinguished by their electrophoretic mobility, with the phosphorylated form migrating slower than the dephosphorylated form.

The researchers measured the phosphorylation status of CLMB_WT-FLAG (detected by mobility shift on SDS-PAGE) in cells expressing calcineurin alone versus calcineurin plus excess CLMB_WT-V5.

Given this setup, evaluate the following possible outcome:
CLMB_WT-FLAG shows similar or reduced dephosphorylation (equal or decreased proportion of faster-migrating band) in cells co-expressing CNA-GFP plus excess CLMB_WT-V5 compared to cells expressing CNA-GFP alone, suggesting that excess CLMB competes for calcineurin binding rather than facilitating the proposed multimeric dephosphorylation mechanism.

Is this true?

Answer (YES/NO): NO